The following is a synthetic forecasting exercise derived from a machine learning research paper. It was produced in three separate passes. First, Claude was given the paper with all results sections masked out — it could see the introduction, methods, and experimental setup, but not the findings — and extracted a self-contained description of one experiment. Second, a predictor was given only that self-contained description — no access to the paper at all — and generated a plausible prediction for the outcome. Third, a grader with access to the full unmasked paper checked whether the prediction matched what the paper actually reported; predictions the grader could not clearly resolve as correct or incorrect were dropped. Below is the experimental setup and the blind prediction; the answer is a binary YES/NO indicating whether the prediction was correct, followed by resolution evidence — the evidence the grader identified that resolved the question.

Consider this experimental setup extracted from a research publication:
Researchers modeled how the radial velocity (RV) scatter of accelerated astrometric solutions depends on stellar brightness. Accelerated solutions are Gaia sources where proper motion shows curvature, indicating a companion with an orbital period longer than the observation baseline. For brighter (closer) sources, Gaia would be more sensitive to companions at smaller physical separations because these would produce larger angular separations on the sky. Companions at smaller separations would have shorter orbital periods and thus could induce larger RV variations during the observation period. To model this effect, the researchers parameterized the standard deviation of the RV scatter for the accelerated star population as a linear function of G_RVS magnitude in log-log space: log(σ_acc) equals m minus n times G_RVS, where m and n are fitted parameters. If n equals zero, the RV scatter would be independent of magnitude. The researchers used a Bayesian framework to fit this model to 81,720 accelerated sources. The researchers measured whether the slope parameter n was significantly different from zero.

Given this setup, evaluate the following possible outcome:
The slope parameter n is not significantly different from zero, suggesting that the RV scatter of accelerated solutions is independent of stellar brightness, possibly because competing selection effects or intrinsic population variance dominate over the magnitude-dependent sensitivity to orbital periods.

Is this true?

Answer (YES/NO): NO